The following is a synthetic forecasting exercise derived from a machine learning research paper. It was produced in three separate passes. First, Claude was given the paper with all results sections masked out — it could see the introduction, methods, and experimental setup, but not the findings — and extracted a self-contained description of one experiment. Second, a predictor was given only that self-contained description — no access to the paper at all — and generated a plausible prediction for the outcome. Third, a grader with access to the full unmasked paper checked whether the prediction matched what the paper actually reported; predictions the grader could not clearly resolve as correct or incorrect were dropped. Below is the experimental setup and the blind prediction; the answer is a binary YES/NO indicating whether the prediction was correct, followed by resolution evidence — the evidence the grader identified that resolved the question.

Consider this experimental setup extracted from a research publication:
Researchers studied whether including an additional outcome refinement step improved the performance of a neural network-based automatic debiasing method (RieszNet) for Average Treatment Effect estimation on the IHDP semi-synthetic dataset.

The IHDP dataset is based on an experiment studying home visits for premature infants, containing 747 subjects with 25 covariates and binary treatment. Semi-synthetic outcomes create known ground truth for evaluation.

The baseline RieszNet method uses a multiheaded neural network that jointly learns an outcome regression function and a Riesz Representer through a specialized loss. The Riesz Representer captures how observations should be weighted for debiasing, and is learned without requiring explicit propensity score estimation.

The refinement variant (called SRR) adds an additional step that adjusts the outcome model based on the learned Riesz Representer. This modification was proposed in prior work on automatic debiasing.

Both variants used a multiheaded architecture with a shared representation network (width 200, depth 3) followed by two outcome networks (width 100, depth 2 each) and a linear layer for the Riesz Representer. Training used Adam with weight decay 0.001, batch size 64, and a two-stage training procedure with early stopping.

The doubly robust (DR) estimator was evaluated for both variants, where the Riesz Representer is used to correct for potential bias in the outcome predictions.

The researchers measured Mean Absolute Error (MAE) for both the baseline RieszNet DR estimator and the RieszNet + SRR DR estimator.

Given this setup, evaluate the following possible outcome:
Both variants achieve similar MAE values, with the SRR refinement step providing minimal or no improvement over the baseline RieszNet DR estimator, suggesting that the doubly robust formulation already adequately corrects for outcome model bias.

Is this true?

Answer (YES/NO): YES